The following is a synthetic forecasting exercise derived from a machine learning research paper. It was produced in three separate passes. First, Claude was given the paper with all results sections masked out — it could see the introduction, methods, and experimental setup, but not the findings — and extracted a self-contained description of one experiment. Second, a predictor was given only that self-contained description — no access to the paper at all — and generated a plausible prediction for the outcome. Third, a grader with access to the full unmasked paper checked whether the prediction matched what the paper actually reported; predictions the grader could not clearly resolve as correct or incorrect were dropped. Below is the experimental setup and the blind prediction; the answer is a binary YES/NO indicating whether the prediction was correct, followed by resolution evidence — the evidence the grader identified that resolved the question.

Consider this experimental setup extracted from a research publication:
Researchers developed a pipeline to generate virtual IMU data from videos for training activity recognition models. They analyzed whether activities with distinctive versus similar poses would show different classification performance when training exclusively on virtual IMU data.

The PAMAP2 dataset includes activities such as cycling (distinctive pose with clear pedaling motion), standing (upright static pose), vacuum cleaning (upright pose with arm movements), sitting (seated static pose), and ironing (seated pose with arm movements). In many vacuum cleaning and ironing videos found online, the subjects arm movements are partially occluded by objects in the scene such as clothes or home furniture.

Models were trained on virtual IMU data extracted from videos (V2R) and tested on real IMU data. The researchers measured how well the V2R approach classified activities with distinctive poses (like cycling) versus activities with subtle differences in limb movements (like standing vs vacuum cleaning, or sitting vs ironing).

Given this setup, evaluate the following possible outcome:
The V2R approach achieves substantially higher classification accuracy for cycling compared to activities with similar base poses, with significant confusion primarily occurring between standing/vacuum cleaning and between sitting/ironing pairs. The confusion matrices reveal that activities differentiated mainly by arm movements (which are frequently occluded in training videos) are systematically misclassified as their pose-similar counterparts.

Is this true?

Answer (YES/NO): NO